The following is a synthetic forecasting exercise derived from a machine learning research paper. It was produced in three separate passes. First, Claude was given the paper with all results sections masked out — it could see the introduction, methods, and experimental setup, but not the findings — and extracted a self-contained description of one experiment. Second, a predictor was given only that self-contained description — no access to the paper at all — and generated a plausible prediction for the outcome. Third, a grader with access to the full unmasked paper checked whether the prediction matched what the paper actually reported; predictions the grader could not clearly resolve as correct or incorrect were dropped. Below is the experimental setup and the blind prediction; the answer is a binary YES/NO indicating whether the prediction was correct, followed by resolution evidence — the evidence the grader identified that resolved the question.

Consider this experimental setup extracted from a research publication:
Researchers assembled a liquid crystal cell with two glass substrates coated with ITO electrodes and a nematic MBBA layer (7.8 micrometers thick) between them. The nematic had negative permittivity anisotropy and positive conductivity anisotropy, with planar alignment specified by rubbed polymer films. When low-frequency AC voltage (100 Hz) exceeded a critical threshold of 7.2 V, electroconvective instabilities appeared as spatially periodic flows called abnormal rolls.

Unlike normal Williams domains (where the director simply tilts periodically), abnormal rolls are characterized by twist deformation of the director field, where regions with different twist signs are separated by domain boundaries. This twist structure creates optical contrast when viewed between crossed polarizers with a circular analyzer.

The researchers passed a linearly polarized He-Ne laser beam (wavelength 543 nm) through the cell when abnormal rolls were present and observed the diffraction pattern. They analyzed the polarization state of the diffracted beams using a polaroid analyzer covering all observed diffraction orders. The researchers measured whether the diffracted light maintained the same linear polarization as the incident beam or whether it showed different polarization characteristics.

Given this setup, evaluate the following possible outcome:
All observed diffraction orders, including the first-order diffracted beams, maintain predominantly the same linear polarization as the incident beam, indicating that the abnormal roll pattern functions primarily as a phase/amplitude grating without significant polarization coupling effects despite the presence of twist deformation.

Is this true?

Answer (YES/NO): NO